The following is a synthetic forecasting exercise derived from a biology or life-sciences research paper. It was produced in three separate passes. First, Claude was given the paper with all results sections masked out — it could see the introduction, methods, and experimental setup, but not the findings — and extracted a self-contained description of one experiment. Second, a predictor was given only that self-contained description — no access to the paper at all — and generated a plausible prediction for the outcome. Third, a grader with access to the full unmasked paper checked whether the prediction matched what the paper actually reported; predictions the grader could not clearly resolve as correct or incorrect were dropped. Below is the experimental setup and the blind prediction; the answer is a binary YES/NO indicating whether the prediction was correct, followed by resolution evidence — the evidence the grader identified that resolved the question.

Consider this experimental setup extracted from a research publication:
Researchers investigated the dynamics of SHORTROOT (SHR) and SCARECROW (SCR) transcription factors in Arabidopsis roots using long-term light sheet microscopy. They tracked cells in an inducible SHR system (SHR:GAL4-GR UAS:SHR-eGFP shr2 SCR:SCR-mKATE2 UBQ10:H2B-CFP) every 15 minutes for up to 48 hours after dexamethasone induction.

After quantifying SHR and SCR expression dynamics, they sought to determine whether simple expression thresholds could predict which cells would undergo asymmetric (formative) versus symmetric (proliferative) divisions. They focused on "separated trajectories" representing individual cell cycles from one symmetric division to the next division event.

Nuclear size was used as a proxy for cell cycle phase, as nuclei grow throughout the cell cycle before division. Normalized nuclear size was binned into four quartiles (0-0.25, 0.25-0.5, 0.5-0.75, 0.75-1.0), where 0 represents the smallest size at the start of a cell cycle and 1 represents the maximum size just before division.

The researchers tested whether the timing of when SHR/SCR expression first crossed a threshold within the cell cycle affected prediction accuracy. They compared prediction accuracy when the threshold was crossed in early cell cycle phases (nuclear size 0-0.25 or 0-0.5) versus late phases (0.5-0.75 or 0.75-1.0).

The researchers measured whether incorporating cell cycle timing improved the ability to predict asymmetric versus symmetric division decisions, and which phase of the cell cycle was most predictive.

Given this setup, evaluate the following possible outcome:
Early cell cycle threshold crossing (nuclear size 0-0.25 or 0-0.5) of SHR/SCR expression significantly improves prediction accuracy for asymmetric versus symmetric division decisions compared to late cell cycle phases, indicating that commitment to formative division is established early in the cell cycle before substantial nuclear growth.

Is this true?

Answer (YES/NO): YES